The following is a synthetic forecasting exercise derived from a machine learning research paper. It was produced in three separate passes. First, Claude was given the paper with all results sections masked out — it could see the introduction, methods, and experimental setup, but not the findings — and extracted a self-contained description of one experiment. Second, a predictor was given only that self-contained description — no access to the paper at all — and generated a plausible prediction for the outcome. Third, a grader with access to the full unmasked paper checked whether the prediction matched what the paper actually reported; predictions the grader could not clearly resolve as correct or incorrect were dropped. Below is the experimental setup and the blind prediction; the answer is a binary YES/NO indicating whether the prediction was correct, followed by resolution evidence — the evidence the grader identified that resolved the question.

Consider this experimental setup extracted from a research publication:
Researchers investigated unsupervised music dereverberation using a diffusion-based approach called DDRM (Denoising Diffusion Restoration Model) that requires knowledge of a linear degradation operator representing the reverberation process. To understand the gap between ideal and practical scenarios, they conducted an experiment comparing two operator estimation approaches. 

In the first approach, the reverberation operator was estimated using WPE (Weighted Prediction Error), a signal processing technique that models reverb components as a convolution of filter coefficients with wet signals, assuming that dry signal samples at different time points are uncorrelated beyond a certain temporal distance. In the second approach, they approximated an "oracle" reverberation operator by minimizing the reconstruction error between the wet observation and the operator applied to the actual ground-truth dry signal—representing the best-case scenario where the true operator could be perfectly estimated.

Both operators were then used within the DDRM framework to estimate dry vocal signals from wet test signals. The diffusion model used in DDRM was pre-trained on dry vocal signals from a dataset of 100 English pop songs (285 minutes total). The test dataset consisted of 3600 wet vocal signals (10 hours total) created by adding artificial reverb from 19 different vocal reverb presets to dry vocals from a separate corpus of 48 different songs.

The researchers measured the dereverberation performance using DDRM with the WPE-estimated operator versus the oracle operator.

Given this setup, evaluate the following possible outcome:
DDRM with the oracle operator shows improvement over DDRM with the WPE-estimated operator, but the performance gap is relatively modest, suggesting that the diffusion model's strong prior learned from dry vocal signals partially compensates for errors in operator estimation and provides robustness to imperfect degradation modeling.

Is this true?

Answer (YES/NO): NO